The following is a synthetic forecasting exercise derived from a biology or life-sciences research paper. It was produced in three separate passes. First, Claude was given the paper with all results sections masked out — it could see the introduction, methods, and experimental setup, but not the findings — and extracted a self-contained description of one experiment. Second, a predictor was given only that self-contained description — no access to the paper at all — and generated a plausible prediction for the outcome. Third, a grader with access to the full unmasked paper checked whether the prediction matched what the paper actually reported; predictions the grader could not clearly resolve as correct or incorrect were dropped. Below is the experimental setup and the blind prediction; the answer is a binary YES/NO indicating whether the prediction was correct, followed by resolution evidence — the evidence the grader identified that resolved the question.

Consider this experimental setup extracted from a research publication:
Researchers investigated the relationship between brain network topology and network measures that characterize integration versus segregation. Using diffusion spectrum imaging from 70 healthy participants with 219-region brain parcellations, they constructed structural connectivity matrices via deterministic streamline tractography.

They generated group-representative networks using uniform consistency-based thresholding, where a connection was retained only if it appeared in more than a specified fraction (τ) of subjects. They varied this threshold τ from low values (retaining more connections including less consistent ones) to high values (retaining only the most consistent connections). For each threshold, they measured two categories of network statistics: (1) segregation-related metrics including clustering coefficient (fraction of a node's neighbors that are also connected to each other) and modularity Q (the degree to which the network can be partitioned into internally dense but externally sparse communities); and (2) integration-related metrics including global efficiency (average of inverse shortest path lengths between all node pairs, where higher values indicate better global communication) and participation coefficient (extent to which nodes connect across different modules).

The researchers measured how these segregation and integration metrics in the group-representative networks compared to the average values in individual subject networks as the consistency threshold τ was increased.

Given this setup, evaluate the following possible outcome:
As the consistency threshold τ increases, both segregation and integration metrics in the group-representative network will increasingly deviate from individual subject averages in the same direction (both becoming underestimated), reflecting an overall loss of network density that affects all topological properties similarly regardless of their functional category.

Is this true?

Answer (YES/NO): NO